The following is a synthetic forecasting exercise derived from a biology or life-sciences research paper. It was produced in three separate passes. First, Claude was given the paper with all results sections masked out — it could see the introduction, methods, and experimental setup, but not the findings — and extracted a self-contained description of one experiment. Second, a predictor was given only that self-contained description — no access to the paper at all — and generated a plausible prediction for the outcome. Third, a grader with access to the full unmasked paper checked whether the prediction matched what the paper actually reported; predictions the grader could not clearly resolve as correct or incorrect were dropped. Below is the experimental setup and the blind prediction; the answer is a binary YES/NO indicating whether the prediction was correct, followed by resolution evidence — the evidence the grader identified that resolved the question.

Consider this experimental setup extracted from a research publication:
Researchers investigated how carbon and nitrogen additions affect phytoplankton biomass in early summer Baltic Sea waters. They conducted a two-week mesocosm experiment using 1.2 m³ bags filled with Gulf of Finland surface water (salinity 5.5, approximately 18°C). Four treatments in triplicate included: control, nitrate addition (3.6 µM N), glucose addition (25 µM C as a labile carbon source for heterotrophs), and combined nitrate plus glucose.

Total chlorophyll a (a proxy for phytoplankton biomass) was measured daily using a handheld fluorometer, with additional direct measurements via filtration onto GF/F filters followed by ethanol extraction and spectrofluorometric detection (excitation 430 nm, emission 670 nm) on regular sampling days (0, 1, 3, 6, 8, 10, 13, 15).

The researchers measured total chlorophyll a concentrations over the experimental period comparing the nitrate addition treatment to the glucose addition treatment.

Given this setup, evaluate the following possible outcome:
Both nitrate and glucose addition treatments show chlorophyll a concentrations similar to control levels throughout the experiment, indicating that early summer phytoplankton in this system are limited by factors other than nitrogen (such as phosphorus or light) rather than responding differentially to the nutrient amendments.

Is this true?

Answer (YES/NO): NO